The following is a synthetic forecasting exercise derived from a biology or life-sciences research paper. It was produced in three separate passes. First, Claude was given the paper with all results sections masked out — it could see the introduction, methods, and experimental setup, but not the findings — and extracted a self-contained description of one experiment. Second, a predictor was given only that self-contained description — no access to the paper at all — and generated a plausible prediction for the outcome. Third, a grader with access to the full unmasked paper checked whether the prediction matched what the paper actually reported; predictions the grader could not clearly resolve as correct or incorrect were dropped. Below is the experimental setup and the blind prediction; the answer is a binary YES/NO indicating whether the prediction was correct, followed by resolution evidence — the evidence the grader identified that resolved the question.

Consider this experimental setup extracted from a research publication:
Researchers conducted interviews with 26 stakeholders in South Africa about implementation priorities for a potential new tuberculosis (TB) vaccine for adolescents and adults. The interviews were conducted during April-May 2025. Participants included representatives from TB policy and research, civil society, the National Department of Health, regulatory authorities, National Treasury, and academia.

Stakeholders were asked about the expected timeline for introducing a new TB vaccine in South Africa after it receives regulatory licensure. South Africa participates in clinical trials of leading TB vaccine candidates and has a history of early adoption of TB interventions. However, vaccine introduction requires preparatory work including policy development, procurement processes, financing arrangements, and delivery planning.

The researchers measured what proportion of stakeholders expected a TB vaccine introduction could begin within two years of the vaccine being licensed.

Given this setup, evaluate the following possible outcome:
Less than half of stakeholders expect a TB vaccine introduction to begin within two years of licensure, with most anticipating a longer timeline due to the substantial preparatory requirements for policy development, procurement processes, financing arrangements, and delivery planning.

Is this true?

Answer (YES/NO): NO